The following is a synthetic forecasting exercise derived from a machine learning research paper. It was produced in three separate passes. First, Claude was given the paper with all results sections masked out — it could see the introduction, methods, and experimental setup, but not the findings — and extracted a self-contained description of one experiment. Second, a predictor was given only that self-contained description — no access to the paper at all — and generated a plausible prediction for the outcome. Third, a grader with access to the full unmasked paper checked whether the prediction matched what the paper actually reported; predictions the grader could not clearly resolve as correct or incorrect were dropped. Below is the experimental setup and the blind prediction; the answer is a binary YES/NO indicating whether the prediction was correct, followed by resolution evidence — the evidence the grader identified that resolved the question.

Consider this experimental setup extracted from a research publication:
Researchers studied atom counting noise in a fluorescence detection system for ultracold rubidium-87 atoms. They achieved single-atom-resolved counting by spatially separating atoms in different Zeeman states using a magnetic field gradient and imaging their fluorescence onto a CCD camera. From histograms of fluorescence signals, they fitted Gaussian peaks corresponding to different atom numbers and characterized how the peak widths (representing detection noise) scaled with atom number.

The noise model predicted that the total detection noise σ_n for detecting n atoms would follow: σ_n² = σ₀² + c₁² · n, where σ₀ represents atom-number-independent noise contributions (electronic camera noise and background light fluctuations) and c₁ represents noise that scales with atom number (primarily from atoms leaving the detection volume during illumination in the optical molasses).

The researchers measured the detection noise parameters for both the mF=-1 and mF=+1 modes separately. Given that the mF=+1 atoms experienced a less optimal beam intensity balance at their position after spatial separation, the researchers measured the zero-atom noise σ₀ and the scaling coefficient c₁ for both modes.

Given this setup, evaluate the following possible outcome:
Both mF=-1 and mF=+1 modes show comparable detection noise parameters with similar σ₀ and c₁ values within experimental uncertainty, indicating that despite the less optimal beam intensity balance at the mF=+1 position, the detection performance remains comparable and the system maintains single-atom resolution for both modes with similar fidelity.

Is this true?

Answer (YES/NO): NO